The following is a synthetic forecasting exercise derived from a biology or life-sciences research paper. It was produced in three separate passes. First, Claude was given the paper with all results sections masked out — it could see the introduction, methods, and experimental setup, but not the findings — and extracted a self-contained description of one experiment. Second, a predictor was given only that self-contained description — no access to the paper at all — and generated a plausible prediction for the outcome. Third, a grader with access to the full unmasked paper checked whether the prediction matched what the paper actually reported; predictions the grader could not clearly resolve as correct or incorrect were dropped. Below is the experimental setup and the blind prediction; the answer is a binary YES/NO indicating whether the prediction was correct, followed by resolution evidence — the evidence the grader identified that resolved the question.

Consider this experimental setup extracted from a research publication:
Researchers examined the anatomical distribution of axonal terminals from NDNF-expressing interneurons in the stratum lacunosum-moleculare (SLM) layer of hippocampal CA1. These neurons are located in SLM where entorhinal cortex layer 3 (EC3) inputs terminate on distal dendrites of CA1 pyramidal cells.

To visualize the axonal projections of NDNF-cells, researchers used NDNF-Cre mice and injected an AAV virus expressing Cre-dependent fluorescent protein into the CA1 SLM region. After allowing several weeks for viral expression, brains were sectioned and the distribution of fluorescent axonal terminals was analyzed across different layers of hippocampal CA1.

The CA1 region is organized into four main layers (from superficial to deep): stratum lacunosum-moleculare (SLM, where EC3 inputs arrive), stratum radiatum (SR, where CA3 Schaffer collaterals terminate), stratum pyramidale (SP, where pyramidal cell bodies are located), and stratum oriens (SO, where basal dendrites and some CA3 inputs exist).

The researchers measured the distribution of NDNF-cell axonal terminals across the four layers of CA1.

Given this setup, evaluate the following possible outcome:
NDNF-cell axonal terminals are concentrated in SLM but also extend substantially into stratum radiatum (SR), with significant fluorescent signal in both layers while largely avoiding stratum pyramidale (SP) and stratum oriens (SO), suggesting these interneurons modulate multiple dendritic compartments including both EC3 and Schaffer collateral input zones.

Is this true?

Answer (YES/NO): NO